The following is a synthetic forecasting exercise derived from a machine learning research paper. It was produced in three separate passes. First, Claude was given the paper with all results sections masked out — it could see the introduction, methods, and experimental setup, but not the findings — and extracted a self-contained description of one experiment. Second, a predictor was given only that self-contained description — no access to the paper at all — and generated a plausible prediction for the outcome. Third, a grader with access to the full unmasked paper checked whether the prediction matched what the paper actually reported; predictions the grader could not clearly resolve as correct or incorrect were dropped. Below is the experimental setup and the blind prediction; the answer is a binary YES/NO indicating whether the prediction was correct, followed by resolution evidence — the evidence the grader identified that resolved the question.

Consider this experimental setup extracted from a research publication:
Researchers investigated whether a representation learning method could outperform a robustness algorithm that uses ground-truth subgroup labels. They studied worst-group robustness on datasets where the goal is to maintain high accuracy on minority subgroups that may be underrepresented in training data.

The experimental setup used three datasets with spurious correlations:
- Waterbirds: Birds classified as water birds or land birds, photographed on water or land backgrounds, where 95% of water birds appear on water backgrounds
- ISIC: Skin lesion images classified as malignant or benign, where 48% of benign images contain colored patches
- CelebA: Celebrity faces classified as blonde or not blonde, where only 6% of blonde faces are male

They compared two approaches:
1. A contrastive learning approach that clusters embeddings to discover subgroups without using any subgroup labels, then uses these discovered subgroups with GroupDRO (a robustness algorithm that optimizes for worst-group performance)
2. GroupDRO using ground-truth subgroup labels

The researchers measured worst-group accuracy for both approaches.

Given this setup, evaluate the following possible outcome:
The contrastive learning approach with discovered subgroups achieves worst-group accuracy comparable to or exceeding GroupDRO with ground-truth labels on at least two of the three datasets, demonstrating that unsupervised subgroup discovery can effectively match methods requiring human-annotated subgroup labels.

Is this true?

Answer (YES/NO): YES